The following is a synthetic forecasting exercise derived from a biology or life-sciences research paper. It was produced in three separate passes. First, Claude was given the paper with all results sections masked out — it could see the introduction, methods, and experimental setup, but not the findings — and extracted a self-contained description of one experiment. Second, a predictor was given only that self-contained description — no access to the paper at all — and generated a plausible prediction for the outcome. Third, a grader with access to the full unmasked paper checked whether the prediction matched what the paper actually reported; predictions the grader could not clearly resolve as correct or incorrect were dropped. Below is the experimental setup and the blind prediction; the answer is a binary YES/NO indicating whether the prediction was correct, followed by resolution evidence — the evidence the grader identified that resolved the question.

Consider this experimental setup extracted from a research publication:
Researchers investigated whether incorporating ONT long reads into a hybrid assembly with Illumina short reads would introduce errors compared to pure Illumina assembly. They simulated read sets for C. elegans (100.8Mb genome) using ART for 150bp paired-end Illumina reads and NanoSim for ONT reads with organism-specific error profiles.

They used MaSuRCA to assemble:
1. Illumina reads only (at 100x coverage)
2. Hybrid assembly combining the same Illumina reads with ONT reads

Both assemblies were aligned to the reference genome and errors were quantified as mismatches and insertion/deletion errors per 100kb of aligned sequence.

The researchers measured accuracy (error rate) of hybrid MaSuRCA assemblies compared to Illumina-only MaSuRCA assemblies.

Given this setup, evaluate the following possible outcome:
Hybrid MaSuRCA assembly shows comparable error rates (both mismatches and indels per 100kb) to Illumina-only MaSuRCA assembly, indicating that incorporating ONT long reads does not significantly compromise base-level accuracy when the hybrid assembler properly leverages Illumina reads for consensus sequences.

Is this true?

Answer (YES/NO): NO